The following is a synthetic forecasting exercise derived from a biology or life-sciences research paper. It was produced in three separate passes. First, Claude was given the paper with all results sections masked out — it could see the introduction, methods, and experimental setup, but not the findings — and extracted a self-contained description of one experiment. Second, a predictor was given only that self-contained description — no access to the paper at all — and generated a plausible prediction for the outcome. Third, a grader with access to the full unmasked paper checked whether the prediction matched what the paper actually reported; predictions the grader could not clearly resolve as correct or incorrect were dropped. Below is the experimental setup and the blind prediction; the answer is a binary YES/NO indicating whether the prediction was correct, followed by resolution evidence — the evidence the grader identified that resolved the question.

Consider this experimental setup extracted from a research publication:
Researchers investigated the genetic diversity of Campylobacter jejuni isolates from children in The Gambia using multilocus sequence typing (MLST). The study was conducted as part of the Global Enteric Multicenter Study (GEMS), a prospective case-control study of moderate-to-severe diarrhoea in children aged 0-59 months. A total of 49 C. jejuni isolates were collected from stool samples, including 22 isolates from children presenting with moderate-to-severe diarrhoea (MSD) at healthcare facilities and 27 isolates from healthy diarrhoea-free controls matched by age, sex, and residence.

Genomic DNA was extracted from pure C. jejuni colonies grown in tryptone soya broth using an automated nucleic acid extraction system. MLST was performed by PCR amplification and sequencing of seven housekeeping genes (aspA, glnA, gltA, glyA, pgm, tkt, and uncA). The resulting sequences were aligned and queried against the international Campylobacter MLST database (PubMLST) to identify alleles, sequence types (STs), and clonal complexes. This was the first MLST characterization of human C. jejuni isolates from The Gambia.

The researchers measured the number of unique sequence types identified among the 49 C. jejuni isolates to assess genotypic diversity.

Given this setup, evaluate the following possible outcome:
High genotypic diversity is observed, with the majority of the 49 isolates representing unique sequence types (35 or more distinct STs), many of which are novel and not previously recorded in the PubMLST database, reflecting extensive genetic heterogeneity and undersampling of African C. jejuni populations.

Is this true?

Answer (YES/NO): NO